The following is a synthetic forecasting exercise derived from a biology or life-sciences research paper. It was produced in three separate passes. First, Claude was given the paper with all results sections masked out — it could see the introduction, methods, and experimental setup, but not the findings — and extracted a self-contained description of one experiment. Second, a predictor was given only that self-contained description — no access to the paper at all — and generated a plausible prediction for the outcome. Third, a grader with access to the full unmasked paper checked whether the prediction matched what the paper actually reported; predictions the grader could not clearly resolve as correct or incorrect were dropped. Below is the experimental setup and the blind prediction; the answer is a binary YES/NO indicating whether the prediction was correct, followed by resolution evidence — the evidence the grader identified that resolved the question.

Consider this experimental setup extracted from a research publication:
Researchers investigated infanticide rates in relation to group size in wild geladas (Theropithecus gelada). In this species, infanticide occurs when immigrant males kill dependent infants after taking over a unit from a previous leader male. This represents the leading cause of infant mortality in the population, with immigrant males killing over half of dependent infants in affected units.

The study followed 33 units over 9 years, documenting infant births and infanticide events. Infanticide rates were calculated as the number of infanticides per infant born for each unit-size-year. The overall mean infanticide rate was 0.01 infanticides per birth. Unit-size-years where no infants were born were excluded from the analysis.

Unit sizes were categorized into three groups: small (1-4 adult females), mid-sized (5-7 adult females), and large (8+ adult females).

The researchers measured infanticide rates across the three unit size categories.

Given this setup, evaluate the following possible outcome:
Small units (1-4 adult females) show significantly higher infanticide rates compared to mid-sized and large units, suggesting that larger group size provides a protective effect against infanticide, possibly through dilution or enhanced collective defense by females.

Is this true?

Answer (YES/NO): NO